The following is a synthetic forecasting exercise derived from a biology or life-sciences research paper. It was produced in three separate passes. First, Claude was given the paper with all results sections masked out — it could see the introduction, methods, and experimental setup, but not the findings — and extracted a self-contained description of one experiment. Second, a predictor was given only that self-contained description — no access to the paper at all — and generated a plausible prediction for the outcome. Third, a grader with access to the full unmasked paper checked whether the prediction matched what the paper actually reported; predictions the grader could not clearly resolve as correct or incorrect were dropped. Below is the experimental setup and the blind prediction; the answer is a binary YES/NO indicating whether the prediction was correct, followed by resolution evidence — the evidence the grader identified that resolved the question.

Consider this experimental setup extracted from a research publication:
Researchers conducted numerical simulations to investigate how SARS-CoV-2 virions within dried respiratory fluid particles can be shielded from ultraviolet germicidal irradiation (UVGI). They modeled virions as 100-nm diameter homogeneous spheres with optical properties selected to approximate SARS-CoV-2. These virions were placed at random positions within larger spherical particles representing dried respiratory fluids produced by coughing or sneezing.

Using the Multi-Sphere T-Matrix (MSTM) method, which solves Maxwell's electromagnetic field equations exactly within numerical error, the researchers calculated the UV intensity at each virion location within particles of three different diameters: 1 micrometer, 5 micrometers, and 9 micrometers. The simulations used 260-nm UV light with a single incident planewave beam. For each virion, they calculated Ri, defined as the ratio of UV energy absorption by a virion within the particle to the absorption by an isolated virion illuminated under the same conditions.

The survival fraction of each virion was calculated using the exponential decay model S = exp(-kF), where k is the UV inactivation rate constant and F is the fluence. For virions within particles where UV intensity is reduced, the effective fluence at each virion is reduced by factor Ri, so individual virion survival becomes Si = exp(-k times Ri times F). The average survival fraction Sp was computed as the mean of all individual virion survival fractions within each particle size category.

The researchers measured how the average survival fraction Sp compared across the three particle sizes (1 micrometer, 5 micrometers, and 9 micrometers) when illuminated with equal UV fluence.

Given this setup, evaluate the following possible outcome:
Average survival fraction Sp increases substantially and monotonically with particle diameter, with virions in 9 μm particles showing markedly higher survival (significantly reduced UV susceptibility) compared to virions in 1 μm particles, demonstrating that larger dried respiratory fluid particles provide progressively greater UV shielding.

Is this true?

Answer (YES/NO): YES